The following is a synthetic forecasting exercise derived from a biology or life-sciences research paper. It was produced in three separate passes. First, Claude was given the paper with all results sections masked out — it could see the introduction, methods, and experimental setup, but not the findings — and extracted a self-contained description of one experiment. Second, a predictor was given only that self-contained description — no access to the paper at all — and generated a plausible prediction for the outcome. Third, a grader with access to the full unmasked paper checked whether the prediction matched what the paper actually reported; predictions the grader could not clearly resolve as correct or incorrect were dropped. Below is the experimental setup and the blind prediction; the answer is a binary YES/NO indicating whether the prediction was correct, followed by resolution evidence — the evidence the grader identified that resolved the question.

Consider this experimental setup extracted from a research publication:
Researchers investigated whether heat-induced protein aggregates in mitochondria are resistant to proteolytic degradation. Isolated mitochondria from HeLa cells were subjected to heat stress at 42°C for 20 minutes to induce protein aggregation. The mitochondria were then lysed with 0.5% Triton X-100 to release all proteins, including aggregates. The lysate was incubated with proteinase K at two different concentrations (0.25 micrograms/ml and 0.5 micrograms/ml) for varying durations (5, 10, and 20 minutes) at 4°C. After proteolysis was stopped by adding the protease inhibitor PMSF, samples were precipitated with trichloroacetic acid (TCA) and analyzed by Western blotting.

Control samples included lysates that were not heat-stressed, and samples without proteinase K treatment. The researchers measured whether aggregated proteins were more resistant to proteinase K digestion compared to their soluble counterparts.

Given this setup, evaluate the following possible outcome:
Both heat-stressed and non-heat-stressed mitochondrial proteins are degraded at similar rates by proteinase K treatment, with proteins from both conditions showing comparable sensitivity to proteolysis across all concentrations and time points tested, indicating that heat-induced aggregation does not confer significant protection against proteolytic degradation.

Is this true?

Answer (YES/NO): NO